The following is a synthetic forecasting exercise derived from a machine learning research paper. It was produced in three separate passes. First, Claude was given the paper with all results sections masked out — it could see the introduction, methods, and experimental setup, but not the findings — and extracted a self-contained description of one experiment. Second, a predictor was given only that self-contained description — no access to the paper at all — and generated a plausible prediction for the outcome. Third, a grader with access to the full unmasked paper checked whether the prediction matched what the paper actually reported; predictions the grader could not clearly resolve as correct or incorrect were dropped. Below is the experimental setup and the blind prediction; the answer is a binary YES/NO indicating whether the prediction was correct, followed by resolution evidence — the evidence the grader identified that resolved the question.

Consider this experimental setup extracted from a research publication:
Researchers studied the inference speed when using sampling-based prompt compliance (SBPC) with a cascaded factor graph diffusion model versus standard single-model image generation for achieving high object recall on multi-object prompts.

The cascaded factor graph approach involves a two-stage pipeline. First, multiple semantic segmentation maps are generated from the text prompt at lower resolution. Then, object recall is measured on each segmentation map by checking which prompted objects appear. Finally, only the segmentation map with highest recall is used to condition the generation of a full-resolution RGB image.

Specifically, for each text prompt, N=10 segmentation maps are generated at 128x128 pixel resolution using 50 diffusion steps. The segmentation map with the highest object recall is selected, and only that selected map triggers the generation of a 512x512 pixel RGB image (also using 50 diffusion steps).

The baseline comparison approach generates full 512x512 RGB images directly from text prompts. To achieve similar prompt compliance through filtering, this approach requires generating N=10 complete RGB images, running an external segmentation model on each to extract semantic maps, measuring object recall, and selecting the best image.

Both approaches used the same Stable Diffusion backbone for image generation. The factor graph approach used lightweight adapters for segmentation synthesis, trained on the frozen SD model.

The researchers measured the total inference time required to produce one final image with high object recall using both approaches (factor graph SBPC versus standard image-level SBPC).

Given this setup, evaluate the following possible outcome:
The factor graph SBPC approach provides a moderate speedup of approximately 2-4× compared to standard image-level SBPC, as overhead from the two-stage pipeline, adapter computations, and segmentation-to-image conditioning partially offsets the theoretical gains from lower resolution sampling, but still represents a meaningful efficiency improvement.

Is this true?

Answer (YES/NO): YES